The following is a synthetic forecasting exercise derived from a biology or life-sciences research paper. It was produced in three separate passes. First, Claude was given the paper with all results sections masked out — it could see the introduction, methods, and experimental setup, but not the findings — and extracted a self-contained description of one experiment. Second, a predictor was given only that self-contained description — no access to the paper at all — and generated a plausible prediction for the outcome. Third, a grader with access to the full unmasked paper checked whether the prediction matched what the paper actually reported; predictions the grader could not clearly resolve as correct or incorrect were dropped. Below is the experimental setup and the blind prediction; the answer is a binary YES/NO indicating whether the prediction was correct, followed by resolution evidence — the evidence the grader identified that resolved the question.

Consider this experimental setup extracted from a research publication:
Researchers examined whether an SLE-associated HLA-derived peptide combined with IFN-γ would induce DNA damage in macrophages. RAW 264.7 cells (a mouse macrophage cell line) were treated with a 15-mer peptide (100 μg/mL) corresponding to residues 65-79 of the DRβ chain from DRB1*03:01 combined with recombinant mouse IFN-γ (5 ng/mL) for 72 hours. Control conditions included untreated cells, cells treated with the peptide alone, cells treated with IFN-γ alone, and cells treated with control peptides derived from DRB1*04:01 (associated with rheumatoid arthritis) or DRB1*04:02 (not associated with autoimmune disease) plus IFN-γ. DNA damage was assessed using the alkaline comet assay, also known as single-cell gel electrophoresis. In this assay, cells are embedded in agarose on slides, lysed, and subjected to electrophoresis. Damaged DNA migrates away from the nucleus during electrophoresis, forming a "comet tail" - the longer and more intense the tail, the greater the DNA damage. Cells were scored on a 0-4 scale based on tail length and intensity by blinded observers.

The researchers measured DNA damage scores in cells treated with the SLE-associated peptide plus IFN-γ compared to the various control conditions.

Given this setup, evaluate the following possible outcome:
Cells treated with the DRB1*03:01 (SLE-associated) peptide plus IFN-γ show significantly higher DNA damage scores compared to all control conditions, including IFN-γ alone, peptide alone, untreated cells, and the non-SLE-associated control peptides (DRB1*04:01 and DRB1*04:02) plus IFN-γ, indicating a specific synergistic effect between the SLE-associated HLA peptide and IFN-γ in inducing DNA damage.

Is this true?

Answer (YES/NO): YES